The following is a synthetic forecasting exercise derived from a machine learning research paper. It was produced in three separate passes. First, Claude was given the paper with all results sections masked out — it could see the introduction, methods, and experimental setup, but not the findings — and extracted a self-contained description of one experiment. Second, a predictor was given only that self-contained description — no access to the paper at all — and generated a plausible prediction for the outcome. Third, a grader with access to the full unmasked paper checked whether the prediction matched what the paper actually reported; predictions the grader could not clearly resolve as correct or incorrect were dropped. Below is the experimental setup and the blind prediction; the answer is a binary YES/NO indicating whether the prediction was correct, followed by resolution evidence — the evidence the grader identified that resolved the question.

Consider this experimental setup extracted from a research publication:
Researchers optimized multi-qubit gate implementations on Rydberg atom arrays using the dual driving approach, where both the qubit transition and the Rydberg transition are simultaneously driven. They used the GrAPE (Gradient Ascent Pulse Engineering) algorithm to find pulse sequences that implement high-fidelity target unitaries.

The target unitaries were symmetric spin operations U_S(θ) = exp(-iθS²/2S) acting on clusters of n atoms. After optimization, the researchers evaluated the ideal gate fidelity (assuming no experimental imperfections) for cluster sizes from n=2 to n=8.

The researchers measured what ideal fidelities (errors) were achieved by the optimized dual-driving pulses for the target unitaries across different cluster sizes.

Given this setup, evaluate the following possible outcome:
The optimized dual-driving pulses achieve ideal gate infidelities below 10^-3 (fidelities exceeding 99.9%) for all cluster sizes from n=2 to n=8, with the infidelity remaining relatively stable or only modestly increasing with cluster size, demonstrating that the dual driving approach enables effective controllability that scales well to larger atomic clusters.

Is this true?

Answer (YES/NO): YES